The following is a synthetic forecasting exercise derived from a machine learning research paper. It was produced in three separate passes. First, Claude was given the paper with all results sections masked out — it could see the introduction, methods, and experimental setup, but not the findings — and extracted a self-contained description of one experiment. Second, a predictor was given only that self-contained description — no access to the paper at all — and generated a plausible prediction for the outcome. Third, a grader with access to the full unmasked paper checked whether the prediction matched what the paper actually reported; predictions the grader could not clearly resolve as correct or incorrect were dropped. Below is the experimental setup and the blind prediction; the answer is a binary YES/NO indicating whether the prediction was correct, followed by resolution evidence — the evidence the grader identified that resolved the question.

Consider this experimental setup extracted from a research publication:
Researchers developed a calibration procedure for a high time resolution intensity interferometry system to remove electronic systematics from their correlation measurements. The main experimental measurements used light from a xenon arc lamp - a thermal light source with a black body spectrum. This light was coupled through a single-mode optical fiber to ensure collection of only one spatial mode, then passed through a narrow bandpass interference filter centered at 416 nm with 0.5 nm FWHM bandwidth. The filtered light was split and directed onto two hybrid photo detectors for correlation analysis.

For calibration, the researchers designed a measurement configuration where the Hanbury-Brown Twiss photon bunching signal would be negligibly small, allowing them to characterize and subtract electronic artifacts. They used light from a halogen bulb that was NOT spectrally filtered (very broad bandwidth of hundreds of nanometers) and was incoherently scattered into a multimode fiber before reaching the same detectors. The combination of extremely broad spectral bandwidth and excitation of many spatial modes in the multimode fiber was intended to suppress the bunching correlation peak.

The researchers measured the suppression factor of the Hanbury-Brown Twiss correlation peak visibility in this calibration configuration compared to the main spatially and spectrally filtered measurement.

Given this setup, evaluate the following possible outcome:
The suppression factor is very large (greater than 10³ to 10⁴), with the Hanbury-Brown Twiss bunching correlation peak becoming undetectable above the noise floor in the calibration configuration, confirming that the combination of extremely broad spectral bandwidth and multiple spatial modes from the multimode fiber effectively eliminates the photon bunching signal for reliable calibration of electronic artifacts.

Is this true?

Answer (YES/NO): YES